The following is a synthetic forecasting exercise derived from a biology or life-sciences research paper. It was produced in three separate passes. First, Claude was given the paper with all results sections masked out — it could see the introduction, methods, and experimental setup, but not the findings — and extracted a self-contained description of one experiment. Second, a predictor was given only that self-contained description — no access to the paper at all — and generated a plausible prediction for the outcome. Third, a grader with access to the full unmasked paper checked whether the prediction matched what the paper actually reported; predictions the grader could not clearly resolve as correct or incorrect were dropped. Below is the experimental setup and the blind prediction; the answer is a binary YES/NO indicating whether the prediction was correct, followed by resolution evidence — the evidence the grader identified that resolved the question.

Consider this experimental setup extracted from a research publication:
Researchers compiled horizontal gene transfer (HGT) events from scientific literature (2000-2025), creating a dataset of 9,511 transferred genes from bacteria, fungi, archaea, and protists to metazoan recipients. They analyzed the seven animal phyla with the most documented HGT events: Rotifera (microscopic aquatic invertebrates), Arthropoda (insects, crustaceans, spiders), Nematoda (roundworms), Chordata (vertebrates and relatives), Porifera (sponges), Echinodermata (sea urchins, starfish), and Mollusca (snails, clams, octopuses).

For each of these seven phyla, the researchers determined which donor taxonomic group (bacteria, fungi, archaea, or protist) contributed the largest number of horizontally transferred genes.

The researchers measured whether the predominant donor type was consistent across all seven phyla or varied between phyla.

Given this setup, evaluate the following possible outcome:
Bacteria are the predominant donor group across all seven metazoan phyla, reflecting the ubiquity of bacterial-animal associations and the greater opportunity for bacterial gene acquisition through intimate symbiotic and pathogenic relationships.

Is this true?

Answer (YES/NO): YES